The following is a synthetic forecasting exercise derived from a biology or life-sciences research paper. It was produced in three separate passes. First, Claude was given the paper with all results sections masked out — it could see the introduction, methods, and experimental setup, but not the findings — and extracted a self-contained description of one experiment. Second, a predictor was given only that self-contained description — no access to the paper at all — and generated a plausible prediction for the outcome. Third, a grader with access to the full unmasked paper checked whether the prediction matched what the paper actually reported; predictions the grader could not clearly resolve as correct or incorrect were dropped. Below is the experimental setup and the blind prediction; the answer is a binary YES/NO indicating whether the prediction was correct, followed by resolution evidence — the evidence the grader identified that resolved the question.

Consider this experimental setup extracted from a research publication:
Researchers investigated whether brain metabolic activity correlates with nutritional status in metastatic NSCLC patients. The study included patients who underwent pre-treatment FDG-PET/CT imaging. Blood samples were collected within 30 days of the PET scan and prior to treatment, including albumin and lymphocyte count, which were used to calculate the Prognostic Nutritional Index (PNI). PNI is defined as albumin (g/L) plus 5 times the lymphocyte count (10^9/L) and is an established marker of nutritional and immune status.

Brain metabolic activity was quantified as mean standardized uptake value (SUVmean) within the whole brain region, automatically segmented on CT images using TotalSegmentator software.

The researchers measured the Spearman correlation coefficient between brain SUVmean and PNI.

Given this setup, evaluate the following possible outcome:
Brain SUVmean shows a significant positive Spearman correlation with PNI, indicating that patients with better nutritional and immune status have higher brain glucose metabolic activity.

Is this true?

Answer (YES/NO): YES